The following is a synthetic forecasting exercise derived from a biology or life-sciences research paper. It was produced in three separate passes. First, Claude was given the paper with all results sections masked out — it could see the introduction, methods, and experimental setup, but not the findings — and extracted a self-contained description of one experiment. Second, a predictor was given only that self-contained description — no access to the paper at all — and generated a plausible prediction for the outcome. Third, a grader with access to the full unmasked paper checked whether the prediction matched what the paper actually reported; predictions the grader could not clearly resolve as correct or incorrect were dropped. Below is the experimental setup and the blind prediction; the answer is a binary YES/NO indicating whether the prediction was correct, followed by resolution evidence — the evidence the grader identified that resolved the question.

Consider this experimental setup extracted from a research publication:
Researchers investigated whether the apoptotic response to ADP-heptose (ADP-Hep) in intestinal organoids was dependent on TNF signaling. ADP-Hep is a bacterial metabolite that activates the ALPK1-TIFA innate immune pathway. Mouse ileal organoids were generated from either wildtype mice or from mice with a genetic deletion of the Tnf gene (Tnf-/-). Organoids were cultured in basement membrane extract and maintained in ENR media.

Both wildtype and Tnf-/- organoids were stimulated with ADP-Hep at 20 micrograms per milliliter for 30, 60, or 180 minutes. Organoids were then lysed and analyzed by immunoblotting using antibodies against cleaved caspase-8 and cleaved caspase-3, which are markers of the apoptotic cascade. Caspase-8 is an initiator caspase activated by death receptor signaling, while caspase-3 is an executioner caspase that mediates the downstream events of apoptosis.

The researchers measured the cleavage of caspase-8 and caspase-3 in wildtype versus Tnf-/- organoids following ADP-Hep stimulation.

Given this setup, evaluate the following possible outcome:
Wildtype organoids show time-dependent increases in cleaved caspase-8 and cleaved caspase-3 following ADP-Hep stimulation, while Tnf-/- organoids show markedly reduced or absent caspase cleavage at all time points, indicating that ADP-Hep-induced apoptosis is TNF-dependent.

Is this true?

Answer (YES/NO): YES